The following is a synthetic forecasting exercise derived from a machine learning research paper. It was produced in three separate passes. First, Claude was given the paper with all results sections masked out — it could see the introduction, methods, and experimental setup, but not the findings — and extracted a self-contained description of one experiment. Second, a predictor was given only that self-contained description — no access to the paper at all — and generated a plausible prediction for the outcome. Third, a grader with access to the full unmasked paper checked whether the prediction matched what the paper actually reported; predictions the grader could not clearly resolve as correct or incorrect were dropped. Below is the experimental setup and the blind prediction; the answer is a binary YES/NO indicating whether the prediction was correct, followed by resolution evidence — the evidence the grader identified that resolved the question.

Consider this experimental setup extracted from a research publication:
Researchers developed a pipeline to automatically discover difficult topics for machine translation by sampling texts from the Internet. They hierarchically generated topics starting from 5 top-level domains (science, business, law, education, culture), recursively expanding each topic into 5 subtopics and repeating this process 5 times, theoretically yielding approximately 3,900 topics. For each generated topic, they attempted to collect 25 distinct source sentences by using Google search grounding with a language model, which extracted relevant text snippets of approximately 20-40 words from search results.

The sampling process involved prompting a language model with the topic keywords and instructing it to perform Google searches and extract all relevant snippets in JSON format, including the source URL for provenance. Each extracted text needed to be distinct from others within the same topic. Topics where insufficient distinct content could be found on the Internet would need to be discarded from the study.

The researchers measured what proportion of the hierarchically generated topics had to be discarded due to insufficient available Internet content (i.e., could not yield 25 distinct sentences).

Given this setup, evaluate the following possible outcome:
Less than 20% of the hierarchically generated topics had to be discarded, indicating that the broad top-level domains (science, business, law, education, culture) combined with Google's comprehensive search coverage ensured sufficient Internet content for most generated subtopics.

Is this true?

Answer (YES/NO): YES